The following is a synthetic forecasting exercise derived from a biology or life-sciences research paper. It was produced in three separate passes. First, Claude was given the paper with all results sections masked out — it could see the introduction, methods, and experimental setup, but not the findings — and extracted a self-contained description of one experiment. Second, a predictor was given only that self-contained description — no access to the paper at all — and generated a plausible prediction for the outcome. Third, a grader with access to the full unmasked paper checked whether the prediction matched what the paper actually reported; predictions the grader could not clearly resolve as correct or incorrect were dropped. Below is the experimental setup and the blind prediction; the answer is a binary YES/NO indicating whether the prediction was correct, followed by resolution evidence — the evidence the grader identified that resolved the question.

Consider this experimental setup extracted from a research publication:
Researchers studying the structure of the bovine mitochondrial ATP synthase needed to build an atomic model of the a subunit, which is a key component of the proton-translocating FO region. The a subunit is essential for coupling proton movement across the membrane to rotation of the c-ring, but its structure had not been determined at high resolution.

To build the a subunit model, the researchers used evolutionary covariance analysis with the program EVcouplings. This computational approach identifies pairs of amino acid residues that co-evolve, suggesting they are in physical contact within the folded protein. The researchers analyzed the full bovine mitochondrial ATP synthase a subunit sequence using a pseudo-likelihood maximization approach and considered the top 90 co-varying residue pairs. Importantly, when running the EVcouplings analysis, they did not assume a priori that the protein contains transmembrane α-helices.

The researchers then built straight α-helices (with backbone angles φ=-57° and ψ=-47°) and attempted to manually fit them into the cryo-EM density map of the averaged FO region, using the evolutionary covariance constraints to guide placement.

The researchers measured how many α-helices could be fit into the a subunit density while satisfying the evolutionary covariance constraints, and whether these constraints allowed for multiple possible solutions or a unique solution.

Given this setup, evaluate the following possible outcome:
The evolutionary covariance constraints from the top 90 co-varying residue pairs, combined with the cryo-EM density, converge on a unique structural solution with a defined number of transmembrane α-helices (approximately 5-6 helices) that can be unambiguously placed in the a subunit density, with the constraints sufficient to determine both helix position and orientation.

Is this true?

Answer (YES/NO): YES